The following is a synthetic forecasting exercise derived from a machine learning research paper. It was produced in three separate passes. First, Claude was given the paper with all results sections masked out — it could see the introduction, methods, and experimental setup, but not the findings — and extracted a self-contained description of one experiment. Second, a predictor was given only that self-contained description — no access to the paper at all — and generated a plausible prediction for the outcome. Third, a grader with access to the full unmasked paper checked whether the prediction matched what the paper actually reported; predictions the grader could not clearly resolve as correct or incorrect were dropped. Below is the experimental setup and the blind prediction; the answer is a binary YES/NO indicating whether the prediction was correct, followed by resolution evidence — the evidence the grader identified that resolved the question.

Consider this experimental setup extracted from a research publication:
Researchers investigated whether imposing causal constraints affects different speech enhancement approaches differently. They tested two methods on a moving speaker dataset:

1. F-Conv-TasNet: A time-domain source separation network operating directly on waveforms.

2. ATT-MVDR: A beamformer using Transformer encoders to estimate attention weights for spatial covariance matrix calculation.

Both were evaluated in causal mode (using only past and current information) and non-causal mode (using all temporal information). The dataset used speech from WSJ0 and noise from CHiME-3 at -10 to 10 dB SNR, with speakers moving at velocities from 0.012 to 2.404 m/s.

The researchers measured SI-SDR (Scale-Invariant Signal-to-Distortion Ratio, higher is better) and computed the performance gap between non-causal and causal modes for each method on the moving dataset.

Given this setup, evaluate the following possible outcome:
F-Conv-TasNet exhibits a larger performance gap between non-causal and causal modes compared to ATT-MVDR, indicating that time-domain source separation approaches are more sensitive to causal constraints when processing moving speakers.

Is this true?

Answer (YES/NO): NO